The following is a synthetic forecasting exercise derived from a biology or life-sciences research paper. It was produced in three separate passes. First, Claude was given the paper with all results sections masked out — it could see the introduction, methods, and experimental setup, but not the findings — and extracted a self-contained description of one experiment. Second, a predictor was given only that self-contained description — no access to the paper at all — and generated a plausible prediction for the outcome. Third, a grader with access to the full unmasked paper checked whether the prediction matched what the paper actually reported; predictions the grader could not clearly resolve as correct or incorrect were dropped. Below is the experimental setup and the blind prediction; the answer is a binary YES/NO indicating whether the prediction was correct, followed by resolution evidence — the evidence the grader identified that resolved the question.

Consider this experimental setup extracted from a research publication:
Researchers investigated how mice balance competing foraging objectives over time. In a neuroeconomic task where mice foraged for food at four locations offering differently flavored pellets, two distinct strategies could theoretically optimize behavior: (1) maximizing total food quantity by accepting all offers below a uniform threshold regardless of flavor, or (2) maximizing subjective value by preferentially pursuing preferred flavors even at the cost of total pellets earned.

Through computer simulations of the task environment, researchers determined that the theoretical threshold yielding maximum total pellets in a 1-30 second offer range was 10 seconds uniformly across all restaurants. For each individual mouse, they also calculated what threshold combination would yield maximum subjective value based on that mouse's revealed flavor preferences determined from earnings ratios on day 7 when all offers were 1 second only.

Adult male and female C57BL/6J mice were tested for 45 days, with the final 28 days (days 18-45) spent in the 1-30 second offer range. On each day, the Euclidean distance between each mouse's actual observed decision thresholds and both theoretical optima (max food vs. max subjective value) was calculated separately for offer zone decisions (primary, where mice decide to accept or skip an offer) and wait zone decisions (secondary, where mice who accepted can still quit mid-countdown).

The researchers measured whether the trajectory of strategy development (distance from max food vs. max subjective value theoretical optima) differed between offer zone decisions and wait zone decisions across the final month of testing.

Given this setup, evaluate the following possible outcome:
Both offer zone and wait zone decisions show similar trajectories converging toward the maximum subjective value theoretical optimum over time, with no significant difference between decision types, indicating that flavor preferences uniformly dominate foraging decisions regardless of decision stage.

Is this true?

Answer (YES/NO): NO